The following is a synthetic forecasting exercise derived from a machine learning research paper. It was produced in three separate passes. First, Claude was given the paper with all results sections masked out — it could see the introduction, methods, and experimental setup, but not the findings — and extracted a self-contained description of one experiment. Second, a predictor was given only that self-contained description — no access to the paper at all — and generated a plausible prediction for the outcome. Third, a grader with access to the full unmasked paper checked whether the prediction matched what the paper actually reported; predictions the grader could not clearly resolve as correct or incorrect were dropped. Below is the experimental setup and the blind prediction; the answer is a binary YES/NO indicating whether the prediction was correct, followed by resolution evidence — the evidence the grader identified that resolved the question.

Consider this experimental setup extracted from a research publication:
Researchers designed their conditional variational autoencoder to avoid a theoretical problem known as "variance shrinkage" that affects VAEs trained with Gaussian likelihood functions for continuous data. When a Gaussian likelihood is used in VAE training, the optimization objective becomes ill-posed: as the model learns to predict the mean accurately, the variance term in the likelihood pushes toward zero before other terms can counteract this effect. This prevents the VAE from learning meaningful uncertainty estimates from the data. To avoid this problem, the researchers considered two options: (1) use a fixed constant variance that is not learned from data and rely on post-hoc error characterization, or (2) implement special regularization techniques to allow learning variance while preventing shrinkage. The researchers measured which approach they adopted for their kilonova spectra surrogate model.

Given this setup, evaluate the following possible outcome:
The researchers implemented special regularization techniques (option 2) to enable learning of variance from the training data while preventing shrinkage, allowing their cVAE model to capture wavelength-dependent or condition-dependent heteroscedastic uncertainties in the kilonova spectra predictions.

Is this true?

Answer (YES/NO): NO